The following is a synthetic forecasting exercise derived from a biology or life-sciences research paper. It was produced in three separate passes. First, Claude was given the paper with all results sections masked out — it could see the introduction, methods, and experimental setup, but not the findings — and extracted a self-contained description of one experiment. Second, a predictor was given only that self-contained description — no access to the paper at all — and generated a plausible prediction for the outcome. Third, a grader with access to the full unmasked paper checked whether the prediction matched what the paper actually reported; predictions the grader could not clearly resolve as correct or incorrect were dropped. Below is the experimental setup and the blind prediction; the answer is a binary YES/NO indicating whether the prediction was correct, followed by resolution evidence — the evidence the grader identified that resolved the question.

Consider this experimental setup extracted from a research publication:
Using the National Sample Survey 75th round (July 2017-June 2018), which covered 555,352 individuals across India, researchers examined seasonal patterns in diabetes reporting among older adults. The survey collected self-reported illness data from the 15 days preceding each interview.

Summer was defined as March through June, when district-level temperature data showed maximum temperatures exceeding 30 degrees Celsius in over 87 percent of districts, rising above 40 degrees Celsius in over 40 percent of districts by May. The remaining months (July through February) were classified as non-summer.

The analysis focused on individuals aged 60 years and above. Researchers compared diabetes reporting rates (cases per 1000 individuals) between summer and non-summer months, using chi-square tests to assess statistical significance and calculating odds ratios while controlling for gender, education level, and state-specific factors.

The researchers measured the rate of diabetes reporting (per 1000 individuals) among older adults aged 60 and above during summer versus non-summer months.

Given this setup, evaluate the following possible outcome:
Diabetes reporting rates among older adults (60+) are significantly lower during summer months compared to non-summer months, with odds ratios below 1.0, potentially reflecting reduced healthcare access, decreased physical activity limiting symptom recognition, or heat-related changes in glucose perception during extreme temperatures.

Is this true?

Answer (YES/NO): NO